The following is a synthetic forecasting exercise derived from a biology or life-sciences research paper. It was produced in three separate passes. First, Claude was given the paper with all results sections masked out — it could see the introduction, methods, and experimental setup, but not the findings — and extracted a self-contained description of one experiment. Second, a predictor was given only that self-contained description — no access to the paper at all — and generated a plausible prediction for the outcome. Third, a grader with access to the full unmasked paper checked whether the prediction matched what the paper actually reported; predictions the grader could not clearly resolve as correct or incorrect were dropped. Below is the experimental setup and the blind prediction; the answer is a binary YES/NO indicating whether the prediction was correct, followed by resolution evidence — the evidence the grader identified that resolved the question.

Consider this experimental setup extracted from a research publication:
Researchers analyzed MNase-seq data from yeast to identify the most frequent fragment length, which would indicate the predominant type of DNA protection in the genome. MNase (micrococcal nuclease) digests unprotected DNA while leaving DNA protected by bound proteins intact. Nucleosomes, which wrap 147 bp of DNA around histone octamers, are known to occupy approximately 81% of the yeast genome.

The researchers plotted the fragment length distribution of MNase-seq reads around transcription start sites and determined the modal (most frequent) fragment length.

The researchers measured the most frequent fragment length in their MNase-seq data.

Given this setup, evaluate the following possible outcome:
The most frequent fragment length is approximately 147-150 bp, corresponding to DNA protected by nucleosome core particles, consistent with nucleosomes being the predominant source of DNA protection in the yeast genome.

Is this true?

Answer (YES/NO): NO